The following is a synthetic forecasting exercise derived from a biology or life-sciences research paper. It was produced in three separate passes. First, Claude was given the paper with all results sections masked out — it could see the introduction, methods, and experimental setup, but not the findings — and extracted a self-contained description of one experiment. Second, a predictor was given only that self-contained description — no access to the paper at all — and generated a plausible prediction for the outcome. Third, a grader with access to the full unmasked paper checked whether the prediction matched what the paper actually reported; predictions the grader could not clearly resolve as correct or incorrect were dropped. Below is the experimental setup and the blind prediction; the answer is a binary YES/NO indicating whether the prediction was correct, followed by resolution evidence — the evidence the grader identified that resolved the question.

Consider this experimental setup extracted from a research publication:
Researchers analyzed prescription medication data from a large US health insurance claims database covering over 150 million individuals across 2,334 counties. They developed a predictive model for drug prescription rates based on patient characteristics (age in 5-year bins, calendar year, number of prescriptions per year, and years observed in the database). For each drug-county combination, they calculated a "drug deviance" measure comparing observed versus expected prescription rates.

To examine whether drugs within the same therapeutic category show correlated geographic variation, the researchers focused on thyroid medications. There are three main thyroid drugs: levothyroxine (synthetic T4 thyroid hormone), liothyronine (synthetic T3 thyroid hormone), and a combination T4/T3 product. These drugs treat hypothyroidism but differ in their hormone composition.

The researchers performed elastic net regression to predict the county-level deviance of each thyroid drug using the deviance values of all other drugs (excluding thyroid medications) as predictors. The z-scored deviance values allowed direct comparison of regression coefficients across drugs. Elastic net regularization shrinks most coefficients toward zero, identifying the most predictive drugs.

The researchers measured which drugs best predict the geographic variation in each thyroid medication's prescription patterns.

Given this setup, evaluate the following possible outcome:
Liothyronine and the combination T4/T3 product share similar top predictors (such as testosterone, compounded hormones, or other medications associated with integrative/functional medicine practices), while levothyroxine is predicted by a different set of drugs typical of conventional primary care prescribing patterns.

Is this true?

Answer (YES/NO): NO